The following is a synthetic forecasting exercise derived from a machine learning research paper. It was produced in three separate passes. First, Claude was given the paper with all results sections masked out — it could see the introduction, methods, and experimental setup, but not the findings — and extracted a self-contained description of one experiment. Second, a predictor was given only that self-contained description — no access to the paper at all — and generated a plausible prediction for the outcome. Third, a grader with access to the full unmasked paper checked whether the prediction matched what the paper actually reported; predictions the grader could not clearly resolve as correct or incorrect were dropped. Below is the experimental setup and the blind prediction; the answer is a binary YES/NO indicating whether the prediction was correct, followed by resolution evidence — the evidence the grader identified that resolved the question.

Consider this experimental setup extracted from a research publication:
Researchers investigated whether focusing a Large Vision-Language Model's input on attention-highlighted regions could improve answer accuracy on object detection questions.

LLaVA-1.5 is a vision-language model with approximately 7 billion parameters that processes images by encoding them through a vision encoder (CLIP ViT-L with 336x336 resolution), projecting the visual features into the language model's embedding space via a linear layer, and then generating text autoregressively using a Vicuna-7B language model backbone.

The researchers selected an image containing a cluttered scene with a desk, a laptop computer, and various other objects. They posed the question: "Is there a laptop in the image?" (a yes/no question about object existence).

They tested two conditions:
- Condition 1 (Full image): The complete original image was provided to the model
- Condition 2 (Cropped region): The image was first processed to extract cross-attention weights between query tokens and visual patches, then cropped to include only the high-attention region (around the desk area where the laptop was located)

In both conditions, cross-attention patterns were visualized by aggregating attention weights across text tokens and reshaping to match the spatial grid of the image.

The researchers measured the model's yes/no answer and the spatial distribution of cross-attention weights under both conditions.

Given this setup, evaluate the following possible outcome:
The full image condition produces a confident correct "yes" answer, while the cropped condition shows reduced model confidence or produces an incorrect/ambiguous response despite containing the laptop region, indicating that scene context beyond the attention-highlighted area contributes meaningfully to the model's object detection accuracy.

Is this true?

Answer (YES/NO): NO